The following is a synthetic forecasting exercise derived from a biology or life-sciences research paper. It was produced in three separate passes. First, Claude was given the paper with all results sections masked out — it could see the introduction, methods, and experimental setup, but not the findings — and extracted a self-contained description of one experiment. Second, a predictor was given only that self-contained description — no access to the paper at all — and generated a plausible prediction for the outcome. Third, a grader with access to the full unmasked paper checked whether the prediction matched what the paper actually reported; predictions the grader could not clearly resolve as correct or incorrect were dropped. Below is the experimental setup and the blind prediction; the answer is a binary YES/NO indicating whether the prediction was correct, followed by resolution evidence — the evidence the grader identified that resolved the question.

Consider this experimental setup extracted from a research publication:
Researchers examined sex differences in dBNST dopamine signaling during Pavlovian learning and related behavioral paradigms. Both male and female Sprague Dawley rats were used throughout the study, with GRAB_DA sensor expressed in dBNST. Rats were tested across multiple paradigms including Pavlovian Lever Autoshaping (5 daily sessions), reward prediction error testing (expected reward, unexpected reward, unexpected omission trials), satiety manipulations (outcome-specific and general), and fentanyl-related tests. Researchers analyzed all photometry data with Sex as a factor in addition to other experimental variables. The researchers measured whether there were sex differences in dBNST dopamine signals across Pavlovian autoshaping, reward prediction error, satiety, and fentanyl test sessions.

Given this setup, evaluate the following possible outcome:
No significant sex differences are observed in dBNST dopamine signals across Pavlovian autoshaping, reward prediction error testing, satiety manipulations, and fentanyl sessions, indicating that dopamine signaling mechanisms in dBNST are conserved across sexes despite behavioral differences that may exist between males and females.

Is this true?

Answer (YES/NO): YES